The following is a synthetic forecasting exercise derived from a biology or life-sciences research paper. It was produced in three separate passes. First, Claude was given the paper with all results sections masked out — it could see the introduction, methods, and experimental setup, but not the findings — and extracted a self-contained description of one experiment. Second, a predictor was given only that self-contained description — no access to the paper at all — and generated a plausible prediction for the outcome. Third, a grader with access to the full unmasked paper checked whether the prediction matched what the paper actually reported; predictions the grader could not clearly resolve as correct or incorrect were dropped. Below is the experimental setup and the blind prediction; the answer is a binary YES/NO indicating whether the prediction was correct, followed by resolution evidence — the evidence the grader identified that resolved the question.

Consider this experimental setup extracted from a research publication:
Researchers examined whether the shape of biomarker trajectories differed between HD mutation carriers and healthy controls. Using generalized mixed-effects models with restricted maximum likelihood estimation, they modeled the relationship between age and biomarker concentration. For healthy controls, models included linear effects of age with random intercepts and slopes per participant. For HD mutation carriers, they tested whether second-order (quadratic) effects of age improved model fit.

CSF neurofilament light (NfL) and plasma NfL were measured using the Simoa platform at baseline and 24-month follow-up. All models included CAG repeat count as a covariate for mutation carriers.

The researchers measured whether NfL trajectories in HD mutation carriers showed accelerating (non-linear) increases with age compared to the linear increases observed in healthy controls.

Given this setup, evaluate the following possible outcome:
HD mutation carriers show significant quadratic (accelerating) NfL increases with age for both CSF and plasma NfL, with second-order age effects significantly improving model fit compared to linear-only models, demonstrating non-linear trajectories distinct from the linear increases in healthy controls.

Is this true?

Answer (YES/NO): YES